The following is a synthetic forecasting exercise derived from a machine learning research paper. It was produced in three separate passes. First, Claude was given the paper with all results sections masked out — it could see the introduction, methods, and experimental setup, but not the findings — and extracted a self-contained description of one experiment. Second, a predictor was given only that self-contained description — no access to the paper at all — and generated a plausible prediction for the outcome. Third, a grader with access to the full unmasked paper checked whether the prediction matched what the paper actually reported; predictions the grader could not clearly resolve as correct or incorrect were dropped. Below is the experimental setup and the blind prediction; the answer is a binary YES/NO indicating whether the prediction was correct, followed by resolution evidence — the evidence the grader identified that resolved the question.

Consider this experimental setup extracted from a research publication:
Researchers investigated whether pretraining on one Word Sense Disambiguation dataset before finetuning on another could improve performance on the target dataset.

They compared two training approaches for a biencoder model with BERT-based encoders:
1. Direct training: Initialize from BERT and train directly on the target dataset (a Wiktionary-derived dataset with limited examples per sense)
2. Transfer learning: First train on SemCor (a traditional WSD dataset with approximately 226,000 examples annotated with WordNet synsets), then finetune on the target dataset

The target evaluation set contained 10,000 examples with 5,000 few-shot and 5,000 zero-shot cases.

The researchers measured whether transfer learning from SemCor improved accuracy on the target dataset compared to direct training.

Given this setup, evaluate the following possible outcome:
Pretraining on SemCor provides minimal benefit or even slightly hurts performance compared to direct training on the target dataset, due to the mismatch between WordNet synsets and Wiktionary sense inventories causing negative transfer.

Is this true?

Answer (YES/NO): NO